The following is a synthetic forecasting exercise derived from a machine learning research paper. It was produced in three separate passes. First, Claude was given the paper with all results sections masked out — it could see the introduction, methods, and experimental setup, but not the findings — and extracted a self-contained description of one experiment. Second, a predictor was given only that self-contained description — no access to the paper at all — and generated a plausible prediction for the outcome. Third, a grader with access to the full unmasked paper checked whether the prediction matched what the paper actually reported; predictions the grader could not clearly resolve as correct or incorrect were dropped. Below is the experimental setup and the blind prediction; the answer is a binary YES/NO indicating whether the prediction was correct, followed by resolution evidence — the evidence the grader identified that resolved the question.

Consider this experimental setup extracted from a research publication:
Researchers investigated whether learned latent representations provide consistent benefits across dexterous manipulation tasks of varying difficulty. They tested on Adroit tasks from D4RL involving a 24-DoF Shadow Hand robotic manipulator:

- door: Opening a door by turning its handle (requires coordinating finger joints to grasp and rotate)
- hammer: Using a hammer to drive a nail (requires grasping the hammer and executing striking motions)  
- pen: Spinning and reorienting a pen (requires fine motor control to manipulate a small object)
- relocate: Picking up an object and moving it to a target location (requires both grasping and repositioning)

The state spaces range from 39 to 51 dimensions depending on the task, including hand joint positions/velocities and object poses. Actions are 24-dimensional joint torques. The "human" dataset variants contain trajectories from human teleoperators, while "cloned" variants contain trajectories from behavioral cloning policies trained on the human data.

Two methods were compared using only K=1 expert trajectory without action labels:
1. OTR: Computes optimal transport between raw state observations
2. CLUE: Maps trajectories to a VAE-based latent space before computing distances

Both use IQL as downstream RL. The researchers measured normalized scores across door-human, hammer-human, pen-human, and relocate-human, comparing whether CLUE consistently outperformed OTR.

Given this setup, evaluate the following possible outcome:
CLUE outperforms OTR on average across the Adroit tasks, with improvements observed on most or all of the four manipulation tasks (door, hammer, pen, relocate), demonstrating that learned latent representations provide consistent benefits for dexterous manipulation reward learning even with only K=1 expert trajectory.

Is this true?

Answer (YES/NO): YES